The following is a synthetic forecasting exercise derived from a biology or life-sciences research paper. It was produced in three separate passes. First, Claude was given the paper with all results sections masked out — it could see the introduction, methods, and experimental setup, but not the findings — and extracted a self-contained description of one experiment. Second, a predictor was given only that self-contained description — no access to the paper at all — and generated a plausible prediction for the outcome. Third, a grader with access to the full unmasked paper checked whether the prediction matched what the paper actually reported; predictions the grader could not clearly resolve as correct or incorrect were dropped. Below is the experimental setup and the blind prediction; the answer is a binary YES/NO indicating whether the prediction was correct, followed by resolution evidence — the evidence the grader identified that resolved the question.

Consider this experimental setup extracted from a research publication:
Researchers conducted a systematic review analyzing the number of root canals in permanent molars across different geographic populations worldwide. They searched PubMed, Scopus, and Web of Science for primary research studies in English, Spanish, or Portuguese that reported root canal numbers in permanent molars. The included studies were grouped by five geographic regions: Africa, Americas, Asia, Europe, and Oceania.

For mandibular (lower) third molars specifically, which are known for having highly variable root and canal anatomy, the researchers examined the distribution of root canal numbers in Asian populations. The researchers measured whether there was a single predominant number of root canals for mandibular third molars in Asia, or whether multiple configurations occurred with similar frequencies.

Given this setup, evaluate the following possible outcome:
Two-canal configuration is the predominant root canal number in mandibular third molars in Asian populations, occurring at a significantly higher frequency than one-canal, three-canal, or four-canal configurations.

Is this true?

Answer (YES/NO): NO